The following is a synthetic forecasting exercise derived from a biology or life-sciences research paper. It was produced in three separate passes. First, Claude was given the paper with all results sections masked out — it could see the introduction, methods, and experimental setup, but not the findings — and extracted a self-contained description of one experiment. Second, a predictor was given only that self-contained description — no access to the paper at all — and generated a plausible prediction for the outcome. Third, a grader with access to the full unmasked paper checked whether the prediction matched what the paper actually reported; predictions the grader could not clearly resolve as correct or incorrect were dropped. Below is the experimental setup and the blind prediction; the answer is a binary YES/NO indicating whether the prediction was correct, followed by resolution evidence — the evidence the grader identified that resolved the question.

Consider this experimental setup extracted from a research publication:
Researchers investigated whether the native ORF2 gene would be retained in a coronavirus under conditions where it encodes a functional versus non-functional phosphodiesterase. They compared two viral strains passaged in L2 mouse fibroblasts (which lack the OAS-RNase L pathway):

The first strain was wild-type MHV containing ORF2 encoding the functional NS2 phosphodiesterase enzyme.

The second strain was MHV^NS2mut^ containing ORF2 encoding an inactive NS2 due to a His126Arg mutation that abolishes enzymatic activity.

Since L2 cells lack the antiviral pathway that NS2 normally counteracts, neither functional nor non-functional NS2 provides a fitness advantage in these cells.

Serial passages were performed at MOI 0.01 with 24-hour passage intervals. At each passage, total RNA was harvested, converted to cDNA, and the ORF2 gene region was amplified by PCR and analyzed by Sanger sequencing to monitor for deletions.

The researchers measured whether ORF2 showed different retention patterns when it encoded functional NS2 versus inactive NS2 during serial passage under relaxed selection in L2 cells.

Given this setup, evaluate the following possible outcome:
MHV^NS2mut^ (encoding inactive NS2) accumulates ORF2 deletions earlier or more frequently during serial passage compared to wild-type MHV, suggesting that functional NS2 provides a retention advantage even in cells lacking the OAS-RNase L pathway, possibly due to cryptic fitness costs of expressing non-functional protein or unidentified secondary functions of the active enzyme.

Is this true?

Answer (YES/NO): NO